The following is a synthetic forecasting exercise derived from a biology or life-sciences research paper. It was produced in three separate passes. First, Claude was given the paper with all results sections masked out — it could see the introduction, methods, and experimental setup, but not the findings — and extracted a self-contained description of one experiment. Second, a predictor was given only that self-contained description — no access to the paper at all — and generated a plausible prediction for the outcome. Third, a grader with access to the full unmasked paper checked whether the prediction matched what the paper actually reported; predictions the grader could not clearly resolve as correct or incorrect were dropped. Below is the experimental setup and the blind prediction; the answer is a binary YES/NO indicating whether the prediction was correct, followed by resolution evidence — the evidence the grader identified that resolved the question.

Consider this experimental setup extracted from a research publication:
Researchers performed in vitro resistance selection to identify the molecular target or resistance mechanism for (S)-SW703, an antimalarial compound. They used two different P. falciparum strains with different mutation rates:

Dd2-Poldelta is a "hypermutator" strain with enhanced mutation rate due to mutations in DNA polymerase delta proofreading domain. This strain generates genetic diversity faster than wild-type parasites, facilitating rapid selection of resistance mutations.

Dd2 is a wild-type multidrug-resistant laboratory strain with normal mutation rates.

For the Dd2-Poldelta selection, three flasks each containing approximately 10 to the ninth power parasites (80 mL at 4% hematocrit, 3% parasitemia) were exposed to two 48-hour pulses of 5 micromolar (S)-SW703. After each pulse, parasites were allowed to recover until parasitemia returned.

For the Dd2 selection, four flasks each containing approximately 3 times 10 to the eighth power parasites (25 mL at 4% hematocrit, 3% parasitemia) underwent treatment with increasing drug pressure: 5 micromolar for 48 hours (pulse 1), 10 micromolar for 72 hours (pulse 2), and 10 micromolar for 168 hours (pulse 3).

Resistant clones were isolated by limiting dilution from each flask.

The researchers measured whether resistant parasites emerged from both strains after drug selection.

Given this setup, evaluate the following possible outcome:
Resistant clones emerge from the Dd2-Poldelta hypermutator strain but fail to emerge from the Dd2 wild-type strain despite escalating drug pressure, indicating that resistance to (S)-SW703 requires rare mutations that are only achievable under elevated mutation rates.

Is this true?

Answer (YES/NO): NO